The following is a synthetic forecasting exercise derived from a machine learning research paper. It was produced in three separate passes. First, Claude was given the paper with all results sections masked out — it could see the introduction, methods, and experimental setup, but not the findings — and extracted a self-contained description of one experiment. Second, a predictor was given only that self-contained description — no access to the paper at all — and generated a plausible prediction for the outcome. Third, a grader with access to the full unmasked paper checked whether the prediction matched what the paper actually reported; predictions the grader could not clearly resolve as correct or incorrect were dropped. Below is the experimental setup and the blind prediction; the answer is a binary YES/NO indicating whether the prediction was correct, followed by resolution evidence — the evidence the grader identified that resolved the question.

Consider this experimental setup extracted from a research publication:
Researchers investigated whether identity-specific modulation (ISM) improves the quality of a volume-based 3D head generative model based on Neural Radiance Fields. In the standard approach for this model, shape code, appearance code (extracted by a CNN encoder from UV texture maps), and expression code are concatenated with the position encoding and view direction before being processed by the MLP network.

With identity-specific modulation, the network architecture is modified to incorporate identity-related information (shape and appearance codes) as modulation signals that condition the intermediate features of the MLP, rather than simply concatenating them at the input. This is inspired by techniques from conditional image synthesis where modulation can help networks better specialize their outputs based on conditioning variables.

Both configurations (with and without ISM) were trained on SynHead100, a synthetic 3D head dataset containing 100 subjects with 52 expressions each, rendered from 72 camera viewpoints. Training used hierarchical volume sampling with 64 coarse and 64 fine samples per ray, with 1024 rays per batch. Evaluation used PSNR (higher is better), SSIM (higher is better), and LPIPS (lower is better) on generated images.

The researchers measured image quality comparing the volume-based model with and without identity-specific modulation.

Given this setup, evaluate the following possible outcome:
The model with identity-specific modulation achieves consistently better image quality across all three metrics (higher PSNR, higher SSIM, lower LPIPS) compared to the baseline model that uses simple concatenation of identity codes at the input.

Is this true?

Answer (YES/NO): YES